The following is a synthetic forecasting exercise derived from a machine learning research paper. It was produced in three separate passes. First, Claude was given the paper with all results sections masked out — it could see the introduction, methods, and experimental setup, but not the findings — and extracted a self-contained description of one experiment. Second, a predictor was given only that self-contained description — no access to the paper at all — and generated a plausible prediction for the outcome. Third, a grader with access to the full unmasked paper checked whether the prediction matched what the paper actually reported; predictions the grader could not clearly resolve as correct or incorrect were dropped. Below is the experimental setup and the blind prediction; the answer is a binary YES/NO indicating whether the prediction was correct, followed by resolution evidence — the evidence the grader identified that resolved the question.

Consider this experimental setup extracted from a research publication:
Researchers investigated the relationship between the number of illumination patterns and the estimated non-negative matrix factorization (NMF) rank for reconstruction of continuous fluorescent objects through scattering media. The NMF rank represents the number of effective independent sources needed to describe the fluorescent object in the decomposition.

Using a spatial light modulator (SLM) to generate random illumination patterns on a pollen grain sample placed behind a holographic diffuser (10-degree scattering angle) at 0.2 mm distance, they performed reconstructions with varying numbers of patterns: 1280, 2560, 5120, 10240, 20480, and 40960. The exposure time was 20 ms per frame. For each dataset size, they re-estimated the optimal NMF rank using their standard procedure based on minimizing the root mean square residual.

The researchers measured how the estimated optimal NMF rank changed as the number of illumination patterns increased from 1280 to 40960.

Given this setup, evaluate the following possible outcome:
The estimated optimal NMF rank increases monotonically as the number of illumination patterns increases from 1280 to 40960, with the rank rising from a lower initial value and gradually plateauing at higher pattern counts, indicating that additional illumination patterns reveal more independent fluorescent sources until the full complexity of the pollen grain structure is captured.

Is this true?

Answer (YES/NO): NO